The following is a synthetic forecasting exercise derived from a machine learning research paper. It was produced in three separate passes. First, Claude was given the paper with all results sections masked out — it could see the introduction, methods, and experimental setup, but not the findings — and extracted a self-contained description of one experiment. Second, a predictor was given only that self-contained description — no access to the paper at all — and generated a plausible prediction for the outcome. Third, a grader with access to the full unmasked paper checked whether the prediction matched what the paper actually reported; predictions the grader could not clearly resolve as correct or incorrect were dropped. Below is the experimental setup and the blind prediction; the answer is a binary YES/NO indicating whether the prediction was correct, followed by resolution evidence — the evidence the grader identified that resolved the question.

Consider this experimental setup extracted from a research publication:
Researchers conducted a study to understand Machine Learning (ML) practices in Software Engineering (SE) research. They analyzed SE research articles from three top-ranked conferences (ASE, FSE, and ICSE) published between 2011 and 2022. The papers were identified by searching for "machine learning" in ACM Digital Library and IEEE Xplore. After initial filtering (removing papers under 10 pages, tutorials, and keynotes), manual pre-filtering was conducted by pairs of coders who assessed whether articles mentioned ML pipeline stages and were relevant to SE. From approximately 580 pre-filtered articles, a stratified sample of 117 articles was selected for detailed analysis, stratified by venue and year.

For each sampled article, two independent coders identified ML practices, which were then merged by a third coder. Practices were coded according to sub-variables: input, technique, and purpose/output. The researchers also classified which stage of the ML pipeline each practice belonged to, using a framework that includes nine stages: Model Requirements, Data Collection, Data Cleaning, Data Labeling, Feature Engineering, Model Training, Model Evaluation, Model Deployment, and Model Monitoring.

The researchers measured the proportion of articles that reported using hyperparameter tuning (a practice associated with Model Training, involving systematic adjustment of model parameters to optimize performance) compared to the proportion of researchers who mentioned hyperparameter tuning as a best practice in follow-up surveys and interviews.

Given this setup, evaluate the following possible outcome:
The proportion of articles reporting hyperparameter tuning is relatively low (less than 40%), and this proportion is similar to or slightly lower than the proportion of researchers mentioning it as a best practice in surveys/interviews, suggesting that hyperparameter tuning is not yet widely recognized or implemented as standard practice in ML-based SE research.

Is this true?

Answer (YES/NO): NO